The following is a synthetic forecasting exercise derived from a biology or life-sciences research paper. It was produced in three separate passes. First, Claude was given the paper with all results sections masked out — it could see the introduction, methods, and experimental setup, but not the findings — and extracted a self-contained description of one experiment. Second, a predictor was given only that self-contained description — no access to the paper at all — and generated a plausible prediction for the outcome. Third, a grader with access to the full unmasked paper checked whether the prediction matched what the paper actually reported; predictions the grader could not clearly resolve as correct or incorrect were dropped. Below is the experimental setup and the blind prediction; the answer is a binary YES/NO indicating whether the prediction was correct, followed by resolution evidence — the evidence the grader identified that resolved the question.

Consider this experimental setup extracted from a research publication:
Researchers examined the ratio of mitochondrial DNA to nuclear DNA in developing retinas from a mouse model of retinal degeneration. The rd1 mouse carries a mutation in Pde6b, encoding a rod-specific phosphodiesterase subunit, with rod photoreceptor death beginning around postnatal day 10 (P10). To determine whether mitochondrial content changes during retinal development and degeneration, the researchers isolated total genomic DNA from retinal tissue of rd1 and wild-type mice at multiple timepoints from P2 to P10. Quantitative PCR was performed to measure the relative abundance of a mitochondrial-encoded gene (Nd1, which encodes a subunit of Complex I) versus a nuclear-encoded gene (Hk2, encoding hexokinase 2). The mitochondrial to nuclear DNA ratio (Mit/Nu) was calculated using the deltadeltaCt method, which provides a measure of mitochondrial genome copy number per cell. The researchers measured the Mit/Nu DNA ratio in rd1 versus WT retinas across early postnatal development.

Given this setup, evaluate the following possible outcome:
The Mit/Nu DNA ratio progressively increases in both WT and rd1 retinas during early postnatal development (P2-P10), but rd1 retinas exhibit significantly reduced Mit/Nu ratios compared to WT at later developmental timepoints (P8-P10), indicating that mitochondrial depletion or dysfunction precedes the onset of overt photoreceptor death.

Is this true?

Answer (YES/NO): NO